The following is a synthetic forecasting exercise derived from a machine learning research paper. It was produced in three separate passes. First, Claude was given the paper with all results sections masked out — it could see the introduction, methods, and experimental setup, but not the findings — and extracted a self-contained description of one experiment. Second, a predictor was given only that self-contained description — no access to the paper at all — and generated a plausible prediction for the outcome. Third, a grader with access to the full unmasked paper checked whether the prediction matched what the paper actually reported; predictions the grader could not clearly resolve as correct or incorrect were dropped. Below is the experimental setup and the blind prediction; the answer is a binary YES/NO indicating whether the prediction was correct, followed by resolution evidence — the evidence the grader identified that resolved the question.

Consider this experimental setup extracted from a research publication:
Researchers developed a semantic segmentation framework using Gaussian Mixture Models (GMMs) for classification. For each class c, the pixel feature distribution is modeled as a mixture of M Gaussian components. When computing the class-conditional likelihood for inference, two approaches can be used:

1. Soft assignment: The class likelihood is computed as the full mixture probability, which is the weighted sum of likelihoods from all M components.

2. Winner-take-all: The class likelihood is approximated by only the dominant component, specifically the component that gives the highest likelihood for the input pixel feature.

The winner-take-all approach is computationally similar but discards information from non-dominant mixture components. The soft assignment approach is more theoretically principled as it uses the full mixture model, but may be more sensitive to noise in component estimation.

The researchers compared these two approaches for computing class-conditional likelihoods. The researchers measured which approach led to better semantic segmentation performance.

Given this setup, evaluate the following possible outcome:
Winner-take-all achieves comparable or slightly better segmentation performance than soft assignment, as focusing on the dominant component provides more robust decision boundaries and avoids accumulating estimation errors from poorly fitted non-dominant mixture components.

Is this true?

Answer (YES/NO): YES